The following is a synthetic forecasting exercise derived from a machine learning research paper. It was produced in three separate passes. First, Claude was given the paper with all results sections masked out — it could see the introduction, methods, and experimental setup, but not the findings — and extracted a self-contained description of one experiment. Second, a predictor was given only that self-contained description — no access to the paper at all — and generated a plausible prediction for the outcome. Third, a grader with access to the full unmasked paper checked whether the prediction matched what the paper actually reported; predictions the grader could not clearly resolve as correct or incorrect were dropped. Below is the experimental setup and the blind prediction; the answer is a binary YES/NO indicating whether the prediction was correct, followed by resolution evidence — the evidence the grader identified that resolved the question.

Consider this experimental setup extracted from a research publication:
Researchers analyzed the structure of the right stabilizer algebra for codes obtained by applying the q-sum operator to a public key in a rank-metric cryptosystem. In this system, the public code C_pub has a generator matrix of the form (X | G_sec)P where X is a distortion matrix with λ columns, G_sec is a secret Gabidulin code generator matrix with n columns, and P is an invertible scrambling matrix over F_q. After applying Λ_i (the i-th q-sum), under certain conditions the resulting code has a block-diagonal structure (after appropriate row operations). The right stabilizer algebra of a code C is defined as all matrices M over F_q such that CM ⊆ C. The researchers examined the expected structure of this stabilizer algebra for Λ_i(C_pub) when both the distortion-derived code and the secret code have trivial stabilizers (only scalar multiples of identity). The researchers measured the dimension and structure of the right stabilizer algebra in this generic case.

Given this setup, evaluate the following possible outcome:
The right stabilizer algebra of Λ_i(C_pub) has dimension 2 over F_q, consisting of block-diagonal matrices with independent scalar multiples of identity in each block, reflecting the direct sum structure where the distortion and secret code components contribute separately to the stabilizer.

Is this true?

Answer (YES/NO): YES